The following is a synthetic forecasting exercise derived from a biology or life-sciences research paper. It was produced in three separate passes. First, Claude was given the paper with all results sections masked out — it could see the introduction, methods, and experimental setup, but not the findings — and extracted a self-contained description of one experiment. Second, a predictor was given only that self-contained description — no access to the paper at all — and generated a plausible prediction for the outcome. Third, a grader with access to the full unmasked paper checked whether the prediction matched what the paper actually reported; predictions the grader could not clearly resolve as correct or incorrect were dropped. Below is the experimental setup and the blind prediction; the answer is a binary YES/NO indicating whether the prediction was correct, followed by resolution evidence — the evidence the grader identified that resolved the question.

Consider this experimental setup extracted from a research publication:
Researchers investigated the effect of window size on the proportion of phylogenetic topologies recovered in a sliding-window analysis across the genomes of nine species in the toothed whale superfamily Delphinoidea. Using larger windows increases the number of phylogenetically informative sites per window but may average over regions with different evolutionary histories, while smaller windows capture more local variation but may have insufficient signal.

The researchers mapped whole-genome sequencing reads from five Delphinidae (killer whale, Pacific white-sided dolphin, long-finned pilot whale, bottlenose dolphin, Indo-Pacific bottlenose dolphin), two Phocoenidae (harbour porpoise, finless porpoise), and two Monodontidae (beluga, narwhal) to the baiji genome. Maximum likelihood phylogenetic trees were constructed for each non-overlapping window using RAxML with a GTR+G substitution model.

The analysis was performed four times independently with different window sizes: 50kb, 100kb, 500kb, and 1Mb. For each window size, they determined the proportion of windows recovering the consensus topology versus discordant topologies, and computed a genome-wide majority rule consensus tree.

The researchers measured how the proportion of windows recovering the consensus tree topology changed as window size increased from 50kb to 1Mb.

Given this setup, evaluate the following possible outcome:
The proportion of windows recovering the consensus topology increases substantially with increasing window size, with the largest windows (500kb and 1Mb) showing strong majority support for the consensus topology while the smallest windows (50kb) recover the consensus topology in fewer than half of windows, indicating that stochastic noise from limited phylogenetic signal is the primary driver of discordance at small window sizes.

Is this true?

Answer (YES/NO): NO